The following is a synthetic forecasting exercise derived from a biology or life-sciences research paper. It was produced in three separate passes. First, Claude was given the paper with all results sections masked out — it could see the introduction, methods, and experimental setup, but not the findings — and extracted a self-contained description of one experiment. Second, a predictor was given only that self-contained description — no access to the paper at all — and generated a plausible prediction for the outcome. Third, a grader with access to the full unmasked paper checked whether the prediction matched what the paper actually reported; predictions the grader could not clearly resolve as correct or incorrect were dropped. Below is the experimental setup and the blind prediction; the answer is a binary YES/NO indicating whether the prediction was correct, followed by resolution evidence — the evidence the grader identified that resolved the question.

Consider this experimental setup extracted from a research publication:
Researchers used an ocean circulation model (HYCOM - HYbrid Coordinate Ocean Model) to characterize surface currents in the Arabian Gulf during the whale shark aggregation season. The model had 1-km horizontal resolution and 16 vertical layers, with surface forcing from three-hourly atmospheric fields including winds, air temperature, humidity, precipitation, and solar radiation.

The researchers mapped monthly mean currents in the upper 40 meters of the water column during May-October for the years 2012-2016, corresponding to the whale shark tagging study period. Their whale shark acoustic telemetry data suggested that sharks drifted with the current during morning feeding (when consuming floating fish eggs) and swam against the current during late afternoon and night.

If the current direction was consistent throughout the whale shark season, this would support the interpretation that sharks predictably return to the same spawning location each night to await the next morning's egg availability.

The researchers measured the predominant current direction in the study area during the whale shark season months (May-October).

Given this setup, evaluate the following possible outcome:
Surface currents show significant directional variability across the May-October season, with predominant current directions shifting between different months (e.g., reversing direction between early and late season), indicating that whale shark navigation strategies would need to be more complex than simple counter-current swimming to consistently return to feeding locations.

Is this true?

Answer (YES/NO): NO